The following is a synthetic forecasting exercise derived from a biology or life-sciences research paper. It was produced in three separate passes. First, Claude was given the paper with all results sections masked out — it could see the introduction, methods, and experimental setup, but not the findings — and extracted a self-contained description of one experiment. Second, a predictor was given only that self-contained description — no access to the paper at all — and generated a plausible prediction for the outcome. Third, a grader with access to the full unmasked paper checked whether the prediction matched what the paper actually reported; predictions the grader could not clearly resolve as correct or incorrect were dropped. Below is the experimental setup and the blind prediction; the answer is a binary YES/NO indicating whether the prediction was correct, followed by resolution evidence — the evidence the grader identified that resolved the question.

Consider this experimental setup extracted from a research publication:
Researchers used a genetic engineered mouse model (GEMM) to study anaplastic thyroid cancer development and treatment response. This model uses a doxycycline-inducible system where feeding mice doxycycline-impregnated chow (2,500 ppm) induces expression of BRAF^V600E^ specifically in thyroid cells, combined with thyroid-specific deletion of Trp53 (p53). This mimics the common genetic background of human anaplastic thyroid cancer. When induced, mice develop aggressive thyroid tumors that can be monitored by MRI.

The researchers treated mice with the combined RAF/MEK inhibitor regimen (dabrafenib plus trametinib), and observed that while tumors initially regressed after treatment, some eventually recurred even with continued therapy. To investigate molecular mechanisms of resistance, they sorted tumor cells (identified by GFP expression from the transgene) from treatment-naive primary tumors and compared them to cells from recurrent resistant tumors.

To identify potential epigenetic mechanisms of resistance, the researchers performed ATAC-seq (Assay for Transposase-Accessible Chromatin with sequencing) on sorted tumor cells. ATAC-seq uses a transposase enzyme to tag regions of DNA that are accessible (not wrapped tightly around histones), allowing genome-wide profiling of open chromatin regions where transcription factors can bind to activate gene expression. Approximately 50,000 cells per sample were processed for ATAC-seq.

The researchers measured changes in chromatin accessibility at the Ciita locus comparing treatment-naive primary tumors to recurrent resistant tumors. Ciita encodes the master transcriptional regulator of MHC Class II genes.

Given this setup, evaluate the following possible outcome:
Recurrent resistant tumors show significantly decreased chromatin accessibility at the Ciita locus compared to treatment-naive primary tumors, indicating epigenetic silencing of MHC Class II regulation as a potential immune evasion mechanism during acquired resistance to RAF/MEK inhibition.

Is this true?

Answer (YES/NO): YES